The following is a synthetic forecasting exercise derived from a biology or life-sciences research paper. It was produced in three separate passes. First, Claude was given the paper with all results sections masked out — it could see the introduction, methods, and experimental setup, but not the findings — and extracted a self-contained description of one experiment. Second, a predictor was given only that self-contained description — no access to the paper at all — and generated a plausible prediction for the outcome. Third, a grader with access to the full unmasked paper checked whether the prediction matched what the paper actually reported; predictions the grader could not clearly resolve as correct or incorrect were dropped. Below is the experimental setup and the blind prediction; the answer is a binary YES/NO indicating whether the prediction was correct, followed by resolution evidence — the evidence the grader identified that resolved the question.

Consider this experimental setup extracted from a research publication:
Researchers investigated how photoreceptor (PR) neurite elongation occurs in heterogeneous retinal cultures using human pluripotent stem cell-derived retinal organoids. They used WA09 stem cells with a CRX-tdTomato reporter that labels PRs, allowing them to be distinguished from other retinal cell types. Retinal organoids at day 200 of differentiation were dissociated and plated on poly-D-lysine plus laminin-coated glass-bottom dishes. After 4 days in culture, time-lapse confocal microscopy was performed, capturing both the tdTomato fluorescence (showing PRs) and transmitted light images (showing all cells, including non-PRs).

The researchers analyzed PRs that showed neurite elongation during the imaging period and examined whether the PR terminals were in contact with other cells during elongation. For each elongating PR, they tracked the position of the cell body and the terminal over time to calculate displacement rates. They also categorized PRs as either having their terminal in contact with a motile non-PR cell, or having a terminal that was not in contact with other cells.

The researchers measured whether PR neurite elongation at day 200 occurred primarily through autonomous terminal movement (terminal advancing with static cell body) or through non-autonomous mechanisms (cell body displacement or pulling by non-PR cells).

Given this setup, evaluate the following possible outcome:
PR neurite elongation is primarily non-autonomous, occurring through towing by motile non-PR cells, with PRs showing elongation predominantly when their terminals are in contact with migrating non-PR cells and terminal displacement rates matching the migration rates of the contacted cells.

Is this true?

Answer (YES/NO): YES